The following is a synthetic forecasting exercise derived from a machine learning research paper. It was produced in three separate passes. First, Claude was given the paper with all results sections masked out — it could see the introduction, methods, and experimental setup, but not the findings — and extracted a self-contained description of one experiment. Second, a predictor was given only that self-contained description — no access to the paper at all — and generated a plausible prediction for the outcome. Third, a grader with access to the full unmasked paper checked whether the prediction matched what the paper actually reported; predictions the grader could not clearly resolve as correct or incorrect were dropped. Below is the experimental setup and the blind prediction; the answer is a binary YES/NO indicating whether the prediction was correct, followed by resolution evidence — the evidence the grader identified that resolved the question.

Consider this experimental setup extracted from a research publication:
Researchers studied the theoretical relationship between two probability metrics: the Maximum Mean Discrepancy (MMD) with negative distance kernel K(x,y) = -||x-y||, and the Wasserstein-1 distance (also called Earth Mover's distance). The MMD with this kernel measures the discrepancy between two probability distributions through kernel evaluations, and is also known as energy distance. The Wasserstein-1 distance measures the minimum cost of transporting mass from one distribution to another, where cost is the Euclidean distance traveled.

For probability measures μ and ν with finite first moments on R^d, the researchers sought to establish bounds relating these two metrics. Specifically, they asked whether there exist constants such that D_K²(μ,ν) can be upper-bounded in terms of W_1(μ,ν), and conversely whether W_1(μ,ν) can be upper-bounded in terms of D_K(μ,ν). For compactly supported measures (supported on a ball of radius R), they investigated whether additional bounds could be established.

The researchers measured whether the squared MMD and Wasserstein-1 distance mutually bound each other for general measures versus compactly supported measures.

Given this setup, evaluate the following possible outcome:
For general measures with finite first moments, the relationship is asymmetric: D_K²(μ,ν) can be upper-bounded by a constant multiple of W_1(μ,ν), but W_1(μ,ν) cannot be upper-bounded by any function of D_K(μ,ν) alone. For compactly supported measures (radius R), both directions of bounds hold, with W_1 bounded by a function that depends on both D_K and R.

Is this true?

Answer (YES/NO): YES